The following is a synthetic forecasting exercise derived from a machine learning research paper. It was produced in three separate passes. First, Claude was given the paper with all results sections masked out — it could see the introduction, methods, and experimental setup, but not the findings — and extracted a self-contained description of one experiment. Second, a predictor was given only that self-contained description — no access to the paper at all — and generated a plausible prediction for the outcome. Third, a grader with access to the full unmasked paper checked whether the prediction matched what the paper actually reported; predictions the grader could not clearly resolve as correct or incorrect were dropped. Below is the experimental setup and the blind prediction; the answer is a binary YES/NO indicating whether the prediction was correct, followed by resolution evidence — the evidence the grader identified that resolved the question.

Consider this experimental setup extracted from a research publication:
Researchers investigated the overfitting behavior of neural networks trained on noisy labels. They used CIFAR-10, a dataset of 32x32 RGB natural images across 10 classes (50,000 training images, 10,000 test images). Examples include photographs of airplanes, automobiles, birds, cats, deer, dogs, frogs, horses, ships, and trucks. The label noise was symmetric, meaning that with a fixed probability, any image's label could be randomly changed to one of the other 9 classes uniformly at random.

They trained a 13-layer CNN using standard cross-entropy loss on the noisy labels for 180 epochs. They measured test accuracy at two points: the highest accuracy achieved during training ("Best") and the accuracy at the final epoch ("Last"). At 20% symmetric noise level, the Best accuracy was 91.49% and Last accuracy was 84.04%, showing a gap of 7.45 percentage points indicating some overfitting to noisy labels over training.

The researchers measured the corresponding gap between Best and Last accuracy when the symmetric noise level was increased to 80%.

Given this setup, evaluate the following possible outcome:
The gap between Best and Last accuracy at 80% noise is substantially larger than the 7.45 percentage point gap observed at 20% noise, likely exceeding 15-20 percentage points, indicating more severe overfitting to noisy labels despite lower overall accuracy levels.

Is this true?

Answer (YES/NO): YES